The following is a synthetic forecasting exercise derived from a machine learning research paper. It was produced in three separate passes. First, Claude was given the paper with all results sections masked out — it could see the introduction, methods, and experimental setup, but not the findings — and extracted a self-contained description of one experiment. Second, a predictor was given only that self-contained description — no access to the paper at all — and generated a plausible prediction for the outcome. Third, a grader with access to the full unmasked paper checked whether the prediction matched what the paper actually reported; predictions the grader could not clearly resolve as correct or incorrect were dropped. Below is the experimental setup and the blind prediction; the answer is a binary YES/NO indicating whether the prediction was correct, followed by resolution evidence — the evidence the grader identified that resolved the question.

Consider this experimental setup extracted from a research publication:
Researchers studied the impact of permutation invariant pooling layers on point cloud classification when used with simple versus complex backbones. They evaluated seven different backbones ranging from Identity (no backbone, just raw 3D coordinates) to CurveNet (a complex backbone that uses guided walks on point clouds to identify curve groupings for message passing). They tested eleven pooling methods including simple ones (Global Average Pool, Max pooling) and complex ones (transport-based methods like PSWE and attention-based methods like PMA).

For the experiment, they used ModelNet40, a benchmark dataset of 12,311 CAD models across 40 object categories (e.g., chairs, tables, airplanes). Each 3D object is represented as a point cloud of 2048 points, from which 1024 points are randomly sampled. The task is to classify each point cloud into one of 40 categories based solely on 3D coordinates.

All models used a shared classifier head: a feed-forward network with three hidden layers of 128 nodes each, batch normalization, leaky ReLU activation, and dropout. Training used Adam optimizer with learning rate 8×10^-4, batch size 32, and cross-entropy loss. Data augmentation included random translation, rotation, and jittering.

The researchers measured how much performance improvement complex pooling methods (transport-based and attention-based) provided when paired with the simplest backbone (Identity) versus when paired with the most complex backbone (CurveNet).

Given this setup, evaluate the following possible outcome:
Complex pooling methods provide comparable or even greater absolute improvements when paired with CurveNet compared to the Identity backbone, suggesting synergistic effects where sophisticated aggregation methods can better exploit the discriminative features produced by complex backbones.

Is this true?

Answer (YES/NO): NO